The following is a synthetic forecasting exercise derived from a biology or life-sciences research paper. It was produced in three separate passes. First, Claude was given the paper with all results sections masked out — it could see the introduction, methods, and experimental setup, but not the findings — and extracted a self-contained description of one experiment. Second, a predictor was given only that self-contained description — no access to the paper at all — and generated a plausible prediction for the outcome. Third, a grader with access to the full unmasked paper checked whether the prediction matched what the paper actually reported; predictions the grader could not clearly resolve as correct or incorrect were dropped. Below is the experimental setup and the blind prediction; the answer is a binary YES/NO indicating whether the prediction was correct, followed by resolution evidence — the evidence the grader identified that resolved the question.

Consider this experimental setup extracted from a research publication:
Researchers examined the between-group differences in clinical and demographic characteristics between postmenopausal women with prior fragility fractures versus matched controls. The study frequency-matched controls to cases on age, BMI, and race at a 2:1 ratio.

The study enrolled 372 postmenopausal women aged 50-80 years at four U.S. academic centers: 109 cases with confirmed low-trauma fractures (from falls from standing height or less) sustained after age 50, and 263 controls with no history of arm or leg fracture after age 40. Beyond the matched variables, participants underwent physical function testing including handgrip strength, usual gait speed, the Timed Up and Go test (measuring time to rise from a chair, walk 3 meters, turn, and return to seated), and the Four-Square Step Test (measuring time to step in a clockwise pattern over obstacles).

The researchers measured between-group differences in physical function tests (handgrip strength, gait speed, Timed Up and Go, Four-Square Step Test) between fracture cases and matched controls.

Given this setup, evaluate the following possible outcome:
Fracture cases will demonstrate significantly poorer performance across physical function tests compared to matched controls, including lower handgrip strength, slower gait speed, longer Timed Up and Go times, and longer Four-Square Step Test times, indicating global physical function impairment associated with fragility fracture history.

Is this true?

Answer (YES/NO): NO